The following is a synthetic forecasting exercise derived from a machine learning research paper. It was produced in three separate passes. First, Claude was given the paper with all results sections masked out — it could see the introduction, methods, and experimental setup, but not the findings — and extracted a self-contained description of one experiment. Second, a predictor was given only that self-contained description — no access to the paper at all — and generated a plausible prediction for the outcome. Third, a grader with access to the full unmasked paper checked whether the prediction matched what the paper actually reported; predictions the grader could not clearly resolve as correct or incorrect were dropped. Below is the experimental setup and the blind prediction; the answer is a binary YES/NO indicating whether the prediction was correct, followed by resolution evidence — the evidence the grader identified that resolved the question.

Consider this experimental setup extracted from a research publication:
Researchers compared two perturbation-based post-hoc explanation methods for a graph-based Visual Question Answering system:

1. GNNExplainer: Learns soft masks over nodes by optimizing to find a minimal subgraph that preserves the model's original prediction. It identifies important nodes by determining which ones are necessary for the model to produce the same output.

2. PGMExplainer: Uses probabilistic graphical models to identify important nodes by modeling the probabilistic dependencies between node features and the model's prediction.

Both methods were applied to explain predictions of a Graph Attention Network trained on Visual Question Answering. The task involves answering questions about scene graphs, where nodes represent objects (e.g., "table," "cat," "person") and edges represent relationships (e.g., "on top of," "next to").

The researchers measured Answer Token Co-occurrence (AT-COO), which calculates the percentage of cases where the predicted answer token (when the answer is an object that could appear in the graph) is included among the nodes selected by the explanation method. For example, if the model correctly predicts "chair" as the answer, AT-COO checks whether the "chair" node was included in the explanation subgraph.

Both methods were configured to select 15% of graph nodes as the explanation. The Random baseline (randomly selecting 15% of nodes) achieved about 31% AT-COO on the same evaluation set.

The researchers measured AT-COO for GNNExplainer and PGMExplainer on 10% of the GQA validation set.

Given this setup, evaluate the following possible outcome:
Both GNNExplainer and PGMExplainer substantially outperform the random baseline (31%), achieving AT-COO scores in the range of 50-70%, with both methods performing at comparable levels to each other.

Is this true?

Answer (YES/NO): NO